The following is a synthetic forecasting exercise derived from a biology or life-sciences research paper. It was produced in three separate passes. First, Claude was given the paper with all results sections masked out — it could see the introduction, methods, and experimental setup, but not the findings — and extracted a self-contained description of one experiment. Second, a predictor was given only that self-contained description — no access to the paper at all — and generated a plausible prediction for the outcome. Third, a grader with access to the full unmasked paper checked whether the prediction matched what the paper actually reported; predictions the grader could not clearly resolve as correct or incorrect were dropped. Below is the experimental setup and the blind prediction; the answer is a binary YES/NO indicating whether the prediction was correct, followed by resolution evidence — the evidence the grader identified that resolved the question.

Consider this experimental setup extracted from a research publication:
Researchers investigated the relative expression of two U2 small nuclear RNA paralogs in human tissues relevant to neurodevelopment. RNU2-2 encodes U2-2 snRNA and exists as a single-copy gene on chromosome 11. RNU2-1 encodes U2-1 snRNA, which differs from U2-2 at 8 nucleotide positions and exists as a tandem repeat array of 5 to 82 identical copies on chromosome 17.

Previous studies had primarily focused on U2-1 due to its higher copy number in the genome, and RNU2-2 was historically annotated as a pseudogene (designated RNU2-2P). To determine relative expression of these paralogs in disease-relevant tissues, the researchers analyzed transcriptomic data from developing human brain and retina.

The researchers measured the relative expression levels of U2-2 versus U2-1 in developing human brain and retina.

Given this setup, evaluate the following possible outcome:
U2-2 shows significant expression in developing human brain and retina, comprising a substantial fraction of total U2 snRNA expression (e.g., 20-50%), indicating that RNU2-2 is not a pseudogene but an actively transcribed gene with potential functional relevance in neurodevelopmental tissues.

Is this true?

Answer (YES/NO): NO